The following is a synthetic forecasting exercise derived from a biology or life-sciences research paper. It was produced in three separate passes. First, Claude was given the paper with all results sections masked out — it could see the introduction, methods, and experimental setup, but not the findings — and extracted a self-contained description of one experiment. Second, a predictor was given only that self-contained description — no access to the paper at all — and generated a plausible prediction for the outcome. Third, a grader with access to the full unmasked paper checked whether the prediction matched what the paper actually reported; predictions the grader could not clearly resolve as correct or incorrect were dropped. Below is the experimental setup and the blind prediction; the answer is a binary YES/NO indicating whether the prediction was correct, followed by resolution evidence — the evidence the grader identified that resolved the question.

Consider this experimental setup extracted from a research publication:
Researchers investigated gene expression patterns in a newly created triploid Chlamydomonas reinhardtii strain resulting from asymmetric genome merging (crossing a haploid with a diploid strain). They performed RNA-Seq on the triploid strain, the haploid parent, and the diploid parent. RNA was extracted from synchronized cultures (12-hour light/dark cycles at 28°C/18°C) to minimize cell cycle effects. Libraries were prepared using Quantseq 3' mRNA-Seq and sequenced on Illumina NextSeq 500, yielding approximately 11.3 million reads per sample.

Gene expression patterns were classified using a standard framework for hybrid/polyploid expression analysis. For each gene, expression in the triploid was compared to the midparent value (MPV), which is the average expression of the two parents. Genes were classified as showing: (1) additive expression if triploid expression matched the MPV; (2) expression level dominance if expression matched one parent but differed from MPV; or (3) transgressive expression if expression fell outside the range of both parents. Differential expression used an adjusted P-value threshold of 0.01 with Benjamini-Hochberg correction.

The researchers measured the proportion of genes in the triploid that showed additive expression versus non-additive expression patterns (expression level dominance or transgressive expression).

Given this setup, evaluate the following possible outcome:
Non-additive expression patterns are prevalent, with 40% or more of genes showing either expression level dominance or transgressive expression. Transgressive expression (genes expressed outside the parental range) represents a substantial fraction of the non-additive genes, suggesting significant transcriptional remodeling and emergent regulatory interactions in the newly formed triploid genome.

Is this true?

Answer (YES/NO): YES